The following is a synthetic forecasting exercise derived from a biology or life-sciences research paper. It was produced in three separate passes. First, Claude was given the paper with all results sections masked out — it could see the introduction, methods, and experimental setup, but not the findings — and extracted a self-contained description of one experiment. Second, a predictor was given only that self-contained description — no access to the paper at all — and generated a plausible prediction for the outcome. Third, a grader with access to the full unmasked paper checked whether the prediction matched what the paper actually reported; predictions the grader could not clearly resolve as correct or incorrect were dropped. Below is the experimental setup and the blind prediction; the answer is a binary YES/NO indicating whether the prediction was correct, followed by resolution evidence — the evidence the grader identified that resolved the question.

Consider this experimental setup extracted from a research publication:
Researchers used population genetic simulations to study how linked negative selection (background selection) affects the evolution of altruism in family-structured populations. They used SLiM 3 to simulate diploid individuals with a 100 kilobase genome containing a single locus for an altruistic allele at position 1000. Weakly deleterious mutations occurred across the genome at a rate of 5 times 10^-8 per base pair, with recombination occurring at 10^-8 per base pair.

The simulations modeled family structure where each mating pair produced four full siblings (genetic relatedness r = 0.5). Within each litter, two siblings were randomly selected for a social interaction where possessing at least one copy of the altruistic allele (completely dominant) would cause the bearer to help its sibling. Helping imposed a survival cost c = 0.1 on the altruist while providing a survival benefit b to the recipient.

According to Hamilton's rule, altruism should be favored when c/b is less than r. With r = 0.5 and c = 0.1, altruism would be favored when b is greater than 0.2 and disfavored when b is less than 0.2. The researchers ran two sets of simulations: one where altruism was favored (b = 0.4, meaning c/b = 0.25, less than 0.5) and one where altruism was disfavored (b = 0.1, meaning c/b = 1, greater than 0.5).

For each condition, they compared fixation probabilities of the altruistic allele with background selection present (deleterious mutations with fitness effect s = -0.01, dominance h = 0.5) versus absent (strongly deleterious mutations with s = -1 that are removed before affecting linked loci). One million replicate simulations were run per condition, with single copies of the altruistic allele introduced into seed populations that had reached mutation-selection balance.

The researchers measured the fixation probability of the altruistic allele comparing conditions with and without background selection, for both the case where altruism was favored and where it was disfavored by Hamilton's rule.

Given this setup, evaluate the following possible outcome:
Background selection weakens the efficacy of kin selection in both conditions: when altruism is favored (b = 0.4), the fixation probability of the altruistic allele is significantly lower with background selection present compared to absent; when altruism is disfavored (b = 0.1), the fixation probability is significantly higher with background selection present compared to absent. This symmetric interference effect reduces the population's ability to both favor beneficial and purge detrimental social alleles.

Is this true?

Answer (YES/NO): YES